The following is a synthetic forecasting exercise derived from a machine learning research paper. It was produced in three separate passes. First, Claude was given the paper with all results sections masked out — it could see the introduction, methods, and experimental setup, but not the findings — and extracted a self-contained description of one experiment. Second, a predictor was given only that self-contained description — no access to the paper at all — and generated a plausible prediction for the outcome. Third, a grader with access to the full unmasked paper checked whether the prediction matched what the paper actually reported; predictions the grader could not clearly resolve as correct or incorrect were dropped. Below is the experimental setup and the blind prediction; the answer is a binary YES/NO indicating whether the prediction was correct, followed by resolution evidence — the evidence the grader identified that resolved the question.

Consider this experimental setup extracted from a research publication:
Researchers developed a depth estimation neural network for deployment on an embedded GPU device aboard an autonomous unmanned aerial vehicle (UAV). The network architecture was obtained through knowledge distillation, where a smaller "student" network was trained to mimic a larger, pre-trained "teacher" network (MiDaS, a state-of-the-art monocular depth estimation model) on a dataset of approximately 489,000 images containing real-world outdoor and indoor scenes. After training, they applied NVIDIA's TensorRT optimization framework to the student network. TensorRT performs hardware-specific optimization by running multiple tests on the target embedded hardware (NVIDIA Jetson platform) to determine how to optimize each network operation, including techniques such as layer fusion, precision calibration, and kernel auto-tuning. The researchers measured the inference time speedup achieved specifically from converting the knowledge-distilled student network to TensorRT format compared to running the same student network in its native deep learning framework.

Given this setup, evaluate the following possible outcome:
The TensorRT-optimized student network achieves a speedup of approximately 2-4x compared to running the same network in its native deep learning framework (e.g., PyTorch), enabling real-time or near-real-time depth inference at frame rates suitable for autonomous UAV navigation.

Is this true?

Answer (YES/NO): YES